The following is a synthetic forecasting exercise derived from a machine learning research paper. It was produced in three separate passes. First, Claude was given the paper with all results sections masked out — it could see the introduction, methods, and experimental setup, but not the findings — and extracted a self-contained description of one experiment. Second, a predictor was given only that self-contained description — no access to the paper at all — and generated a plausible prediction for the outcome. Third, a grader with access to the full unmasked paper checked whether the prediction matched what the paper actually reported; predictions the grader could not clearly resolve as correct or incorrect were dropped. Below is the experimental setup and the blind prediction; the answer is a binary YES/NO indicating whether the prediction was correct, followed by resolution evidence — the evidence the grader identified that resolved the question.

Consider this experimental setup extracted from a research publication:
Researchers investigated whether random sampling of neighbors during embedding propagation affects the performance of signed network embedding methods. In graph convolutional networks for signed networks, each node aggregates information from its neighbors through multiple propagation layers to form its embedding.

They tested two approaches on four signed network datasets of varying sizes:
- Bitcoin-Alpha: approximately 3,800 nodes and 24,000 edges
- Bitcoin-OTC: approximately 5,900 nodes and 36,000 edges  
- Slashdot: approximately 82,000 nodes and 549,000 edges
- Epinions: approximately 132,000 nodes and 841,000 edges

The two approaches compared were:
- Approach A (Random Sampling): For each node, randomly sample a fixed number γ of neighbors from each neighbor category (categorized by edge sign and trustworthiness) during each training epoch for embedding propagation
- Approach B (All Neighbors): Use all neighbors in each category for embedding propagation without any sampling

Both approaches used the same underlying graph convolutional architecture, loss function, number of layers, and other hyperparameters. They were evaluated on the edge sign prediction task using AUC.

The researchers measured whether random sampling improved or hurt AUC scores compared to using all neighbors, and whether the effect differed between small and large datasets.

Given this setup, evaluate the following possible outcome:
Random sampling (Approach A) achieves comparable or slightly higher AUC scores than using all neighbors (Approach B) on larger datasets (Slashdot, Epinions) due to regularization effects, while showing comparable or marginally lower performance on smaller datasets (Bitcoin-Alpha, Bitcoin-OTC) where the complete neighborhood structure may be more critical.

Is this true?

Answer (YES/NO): NO